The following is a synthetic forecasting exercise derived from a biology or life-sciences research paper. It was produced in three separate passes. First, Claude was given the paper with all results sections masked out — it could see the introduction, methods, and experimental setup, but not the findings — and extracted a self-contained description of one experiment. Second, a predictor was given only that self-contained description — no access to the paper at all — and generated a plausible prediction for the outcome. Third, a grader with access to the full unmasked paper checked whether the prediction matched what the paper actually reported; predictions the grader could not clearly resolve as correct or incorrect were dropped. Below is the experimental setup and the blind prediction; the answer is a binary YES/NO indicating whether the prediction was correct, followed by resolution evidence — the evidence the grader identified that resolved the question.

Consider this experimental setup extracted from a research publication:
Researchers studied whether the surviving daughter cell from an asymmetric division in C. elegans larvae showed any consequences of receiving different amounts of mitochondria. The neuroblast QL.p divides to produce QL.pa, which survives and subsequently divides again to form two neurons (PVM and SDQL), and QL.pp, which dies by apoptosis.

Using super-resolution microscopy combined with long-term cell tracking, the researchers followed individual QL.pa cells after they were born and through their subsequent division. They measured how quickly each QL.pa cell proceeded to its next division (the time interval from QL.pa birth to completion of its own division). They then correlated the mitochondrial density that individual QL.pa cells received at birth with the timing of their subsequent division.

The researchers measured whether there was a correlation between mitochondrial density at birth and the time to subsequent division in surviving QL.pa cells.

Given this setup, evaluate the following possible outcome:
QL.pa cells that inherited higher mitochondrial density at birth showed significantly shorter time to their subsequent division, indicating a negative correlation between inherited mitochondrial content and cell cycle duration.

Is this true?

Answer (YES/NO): NO